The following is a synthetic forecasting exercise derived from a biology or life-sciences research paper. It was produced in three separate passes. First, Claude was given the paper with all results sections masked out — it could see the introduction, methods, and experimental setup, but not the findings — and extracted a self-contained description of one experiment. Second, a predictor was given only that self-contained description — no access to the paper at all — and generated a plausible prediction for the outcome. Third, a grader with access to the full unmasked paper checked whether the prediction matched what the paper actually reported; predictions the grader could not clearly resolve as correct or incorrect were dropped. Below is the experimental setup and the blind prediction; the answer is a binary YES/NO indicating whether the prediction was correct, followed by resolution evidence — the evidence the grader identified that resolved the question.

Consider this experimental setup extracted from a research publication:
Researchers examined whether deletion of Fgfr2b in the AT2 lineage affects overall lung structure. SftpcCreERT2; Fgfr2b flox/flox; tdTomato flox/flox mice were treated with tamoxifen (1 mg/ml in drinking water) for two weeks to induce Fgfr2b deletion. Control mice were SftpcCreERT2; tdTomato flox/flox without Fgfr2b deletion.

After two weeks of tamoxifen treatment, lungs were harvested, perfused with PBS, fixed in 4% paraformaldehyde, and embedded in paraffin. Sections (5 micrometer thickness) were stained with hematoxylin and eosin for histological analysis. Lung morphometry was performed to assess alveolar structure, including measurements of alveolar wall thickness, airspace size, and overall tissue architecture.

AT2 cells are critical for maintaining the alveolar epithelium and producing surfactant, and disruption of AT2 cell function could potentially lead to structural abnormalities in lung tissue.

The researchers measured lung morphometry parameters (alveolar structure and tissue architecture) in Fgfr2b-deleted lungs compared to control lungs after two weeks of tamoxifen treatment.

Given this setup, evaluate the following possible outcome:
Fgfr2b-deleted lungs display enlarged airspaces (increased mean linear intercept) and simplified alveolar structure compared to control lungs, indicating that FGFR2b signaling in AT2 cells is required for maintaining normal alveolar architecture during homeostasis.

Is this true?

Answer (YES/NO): NO